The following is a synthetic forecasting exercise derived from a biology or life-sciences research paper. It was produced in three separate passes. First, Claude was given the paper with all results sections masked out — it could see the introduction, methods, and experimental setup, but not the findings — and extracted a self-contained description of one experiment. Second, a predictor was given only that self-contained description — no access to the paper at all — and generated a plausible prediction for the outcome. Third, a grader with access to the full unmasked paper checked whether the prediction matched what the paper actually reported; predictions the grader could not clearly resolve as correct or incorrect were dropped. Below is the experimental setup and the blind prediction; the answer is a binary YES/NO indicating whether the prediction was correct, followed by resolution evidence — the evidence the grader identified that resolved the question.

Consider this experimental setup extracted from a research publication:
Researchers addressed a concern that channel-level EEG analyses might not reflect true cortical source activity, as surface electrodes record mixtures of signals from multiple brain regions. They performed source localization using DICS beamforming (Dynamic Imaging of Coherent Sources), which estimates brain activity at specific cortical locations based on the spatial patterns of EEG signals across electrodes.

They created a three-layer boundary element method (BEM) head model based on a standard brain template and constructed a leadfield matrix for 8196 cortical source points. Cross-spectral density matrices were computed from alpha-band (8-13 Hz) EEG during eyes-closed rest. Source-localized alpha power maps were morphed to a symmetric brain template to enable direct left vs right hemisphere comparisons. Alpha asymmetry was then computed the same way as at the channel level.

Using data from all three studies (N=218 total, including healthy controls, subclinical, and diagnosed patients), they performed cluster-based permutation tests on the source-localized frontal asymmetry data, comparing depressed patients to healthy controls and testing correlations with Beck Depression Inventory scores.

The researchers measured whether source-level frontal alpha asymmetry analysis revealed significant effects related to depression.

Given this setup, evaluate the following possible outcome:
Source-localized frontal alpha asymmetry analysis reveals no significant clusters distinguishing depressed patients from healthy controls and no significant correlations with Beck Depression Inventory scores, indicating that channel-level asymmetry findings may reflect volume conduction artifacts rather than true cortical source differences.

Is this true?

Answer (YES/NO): NO